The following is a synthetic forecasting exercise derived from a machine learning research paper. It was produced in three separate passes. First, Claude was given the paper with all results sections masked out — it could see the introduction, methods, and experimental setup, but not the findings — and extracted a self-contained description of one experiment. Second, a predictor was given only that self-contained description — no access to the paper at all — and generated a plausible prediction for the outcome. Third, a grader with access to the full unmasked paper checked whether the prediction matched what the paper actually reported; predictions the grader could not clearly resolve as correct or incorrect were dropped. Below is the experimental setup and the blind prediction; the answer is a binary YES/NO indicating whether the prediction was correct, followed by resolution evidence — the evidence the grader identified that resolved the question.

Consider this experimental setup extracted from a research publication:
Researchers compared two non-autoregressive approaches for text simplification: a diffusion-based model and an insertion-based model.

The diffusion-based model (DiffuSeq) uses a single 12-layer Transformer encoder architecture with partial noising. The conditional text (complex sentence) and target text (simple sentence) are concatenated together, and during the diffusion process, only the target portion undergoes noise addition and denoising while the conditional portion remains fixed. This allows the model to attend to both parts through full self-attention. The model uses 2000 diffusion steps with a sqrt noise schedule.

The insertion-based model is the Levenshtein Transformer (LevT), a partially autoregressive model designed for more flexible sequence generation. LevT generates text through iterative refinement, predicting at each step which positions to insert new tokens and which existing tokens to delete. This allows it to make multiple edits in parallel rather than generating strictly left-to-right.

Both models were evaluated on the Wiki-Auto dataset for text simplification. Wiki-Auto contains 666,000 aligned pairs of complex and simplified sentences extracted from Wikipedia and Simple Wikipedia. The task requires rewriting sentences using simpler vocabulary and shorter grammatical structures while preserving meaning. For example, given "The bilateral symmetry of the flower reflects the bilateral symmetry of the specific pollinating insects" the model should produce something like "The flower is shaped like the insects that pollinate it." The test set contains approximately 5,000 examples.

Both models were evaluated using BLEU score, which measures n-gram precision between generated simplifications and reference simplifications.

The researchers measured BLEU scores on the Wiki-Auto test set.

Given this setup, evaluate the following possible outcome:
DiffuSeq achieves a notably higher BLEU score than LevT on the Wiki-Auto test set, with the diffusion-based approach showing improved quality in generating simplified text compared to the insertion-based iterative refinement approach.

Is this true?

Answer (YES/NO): YES